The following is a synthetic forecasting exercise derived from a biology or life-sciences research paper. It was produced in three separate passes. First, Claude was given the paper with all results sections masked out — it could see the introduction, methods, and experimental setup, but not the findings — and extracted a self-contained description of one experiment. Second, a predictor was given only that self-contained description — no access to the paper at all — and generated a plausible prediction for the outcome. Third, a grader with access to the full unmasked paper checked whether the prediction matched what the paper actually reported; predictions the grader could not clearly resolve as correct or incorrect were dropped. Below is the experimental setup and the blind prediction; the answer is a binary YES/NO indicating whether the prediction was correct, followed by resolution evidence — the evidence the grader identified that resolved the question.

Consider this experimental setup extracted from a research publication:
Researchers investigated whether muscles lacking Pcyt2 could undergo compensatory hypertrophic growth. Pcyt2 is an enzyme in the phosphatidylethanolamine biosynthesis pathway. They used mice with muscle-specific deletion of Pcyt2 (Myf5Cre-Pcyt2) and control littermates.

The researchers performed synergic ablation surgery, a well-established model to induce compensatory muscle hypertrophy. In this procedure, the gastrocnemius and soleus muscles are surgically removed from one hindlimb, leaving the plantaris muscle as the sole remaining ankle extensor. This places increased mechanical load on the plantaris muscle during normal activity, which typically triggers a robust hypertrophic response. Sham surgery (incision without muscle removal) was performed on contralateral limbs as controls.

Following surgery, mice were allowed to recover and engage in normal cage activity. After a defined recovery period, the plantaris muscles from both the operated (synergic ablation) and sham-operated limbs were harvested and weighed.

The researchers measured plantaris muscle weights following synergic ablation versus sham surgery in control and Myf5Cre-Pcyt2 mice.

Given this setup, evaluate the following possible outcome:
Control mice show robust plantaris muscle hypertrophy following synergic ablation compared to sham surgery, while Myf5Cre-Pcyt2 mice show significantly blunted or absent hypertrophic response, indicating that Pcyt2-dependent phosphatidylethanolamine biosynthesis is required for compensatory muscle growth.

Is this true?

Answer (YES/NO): YES